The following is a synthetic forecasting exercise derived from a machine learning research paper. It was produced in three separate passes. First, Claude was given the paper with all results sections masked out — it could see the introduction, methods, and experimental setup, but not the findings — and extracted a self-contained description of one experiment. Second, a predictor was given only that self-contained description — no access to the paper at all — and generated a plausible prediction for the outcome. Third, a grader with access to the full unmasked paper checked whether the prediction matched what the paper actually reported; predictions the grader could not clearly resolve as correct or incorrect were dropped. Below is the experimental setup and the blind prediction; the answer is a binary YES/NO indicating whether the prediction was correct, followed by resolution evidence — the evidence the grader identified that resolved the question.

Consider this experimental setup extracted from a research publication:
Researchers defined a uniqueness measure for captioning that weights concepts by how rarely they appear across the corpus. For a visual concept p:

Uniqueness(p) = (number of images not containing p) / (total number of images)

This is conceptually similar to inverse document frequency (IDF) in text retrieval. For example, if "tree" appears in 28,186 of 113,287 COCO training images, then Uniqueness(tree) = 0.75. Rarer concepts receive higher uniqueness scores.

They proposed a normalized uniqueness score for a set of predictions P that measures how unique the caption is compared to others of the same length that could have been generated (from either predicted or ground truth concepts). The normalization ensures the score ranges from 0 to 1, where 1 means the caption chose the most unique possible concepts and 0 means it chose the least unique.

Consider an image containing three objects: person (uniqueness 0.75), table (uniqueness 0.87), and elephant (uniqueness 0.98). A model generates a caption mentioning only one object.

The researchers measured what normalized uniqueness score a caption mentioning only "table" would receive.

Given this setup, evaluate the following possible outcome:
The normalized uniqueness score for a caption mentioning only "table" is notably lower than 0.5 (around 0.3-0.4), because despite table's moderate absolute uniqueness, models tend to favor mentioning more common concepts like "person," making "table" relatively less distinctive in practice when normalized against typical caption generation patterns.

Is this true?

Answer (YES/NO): NO